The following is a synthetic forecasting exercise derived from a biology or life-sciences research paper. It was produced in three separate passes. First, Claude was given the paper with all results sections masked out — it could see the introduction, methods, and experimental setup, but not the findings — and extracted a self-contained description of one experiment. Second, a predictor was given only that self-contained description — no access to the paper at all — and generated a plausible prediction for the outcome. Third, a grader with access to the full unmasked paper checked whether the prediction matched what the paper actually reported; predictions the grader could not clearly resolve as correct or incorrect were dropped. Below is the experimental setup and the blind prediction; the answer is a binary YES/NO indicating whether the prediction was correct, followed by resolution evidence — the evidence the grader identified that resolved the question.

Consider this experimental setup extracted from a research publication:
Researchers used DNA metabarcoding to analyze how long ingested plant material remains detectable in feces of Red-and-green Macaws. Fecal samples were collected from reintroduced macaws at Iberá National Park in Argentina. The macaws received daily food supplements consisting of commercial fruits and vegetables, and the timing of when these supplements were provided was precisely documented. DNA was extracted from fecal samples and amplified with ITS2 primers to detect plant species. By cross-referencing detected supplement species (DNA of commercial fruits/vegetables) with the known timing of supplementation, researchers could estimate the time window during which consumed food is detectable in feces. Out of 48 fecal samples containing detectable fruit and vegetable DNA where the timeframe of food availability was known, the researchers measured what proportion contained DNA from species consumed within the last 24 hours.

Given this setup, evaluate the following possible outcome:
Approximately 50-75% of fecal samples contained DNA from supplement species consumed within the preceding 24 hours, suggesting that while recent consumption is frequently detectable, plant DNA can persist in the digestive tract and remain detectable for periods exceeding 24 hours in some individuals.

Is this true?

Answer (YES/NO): NO